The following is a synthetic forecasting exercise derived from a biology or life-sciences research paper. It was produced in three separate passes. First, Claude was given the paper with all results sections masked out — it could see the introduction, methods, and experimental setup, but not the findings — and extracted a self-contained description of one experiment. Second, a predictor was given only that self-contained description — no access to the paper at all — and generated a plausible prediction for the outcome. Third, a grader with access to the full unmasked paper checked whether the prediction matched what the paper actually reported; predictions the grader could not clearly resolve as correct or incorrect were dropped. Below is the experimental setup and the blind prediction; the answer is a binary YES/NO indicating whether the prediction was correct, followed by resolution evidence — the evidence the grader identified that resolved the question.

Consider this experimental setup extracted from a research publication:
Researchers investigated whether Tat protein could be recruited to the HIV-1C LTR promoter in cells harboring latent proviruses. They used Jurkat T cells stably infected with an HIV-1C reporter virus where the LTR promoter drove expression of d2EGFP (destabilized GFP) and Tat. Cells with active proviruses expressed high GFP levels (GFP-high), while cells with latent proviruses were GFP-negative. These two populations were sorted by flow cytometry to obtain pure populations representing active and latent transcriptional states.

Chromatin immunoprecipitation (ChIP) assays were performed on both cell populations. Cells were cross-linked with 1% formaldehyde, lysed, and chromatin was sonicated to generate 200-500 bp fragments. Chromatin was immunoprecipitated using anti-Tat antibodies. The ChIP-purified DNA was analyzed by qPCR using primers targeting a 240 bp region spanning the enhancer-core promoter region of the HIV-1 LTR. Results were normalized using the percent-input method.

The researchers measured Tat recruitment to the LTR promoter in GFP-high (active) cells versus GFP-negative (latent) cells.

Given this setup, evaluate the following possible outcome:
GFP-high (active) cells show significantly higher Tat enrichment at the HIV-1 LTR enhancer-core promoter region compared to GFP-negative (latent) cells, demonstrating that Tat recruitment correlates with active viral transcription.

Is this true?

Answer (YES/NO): YES